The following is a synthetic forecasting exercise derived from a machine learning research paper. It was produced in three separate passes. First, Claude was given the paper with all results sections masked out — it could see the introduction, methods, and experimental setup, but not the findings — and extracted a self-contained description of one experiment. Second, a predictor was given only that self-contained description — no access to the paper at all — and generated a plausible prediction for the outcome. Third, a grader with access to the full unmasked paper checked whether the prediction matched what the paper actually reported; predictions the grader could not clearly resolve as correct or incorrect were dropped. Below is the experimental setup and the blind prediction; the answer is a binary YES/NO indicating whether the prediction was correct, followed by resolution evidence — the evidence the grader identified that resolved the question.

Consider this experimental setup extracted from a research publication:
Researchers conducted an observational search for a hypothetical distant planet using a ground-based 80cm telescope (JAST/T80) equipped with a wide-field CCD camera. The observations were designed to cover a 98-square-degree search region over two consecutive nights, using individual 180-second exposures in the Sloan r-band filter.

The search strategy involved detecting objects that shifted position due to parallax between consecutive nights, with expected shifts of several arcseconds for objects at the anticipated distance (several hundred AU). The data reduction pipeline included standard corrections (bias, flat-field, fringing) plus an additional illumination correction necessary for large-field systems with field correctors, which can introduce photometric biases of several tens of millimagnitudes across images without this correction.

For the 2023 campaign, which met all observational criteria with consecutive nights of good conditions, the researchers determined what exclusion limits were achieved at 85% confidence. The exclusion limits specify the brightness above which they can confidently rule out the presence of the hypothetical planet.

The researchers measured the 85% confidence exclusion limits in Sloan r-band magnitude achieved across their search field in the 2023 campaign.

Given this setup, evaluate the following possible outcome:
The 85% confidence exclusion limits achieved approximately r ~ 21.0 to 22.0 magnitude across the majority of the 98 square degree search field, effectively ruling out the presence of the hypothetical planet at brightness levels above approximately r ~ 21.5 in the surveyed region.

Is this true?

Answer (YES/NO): NO